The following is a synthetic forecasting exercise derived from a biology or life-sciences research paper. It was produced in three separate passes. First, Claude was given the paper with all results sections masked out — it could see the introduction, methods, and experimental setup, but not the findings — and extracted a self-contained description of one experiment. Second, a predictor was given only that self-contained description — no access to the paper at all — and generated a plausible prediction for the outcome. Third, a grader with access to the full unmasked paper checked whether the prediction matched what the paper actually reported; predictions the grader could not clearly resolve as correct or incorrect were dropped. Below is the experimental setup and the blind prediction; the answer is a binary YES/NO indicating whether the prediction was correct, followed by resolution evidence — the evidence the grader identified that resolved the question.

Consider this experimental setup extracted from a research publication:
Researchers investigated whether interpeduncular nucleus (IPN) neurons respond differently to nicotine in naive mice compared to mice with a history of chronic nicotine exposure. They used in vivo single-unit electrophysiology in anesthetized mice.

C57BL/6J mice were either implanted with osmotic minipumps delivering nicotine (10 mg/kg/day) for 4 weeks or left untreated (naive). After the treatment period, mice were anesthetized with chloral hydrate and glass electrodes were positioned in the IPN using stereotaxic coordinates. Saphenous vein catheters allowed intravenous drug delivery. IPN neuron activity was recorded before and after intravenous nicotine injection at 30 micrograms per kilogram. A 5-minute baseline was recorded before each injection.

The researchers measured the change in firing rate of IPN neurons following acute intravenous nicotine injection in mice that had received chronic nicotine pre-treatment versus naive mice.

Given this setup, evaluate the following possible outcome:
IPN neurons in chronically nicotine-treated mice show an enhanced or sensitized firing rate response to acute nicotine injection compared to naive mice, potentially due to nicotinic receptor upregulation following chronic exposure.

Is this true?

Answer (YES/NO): NO